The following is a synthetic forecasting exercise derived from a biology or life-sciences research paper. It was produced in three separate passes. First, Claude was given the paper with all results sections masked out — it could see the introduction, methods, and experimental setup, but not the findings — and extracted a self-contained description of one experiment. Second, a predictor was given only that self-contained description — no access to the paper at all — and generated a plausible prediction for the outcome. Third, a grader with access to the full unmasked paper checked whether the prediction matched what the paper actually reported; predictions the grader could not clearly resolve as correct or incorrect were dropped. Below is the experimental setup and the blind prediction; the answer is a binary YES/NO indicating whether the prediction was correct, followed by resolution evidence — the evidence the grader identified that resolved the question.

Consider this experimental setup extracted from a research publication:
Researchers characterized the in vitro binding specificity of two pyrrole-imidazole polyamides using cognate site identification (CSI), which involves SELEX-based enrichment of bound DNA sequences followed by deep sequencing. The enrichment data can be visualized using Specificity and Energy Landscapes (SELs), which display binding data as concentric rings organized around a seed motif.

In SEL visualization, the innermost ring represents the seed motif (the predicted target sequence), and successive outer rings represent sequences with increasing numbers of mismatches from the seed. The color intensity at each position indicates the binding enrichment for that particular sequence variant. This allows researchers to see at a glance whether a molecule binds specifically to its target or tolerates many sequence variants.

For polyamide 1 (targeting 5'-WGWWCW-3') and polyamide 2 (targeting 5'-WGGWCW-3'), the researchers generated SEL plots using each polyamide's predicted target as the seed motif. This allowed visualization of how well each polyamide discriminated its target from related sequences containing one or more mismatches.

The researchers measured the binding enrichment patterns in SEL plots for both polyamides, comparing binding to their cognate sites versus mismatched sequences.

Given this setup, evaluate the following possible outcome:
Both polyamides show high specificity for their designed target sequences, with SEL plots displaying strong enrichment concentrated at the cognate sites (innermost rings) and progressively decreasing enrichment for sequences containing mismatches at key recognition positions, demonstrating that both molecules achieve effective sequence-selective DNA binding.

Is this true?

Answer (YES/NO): YES